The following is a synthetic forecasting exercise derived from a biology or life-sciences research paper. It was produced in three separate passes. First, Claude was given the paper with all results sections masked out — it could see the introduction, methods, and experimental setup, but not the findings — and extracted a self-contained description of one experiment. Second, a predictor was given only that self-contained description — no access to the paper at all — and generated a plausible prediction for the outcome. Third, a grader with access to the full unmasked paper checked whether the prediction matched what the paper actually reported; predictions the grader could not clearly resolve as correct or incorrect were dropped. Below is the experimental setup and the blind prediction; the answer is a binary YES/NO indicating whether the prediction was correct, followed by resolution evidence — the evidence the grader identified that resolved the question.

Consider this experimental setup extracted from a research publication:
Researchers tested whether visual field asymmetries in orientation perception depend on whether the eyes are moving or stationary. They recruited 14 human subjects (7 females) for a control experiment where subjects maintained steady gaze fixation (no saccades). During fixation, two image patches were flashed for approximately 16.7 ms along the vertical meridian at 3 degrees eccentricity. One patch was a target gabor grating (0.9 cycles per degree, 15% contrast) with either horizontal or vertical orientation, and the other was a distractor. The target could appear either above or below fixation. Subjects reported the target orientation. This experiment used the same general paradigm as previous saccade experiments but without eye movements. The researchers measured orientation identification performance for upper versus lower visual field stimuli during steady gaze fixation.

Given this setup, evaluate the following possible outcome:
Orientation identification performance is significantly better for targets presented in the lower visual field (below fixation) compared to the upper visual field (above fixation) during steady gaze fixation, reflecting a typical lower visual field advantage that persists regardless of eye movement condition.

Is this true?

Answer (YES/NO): NO